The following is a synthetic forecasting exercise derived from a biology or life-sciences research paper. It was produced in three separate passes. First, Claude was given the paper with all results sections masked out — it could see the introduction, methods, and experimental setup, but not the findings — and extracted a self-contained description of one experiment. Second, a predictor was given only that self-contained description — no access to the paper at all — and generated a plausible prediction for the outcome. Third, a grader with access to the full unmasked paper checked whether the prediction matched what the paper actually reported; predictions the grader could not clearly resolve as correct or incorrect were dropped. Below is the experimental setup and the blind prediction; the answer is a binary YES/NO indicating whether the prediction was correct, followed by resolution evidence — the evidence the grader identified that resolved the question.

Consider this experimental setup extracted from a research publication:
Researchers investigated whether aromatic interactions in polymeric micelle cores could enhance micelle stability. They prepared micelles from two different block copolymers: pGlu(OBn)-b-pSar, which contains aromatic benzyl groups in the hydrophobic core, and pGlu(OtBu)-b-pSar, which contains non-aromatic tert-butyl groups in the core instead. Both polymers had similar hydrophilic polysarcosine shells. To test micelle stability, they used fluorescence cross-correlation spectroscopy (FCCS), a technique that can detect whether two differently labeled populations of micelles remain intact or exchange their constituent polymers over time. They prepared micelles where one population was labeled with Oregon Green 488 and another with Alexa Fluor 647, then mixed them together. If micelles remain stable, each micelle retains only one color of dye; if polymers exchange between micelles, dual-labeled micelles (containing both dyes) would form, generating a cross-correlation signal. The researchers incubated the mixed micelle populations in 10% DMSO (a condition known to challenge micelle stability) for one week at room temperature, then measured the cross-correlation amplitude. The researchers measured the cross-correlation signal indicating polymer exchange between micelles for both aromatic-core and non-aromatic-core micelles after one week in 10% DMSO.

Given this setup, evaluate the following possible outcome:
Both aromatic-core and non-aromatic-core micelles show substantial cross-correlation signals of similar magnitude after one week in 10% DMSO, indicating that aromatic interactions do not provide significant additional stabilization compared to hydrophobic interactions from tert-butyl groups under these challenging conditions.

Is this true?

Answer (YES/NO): NO